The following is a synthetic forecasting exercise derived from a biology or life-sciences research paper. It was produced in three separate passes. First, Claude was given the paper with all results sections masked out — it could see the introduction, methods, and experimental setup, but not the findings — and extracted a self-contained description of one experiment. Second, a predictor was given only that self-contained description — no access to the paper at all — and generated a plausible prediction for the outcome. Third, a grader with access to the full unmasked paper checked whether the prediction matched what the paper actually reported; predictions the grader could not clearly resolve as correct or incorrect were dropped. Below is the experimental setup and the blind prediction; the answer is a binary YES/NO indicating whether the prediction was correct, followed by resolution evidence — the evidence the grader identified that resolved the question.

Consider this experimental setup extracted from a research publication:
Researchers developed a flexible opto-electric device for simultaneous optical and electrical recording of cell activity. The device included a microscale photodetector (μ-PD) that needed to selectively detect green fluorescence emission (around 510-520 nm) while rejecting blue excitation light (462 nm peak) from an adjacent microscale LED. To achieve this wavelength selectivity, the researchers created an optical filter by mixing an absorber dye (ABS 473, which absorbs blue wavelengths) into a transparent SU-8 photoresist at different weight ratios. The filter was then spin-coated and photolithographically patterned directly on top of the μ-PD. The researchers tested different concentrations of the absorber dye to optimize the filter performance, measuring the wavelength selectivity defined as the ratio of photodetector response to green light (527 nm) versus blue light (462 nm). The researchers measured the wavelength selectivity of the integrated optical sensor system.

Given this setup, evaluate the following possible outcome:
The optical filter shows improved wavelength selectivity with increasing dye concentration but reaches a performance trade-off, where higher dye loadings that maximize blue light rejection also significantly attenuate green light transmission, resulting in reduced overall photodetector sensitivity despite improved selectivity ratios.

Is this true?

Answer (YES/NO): YES